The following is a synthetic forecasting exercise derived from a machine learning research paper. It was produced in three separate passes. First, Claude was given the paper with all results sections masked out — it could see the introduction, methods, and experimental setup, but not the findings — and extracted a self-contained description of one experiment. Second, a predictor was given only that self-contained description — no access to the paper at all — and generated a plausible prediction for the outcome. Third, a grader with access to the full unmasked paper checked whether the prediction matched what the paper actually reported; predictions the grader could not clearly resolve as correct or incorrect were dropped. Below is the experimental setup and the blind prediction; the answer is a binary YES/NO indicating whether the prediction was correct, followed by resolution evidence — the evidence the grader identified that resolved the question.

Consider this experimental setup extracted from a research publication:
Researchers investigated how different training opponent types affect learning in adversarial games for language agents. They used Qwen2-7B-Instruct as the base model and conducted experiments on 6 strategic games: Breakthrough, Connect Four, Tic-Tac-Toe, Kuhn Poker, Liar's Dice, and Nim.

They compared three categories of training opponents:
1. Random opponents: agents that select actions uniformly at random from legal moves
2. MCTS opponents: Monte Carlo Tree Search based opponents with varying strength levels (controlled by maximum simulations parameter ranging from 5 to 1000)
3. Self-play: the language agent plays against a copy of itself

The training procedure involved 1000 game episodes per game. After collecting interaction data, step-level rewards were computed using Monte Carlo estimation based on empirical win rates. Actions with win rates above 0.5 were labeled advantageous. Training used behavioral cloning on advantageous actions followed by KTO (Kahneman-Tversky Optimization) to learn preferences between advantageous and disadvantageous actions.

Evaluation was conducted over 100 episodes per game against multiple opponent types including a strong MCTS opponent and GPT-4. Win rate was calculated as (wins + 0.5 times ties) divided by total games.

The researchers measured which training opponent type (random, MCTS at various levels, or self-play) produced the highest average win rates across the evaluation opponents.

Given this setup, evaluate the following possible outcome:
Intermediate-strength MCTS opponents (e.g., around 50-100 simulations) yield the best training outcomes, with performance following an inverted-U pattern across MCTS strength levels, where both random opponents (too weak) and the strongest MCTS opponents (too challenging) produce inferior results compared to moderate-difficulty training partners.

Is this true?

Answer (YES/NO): NO